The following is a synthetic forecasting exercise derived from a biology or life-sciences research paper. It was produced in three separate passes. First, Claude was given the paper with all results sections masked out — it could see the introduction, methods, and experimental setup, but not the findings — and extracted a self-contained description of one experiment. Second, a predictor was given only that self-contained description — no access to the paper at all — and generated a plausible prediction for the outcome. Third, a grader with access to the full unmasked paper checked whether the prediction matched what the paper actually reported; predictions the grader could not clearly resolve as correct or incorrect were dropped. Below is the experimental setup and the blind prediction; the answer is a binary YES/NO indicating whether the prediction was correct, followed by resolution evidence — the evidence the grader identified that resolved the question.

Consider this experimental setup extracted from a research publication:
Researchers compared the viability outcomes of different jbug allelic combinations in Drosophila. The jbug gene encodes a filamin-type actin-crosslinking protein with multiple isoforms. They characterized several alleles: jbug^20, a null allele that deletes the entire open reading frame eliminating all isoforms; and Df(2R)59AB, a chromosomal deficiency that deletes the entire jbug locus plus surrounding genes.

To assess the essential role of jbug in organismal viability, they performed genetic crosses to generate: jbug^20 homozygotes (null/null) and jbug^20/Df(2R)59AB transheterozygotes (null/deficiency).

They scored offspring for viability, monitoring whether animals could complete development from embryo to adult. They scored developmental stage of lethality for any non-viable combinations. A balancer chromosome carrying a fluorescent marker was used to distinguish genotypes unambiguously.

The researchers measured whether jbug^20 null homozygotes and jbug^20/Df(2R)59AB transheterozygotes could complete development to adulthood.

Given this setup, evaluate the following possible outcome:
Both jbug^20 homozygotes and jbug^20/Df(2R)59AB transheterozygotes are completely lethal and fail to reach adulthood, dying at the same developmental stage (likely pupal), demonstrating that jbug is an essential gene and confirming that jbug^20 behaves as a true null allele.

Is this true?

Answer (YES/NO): NO